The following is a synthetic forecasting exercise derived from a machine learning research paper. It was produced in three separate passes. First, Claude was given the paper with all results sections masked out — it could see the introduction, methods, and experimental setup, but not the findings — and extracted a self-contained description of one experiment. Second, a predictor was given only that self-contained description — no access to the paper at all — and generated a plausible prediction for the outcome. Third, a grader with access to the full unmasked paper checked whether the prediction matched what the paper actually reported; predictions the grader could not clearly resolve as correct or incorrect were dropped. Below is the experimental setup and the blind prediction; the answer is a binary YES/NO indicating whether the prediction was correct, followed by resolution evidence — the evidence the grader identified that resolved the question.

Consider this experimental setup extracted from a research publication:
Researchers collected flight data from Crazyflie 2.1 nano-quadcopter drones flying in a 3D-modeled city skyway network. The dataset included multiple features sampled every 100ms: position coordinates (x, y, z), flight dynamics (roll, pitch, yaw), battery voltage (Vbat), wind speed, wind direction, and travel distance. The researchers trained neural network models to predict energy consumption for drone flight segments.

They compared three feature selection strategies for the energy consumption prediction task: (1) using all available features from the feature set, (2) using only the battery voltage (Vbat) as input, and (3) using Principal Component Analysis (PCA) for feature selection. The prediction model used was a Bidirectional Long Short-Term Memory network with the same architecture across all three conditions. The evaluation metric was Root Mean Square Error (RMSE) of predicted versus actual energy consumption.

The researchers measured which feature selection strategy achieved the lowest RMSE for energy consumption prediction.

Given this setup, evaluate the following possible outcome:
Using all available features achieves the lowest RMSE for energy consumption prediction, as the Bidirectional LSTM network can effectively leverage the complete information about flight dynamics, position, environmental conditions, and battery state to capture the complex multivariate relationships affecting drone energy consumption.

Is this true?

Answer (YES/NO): NO